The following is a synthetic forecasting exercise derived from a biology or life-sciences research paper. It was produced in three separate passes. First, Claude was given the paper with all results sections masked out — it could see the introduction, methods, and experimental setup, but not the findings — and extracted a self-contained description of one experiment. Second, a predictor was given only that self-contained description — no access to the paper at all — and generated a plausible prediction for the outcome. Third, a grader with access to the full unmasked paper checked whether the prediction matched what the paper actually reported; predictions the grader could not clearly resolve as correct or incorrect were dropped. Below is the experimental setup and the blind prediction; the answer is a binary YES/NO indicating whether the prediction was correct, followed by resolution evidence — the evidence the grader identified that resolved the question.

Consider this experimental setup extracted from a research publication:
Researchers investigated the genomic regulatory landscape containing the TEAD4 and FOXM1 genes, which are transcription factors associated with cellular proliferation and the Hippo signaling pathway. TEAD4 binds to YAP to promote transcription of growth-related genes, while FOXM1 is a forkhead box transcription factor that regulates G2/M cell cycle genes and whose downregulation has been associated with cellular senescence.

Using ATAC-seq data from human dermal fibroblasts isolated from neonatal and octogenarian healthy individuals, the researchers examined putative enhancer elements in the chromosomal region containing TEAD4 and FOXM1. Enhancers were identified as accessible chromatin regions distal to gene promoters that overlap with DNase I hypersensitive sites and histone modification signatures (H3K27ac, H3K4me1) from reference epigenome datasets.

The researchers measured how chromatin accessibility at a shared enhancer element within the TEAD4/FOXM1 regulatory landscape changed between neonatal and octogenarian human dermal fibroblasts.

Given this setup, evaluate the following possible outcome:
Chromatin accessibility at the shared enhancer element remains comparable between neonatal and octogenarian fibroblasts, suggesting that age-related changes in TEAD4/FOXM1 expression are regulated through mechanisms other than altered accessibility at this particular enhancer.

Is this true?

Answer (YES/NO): NO